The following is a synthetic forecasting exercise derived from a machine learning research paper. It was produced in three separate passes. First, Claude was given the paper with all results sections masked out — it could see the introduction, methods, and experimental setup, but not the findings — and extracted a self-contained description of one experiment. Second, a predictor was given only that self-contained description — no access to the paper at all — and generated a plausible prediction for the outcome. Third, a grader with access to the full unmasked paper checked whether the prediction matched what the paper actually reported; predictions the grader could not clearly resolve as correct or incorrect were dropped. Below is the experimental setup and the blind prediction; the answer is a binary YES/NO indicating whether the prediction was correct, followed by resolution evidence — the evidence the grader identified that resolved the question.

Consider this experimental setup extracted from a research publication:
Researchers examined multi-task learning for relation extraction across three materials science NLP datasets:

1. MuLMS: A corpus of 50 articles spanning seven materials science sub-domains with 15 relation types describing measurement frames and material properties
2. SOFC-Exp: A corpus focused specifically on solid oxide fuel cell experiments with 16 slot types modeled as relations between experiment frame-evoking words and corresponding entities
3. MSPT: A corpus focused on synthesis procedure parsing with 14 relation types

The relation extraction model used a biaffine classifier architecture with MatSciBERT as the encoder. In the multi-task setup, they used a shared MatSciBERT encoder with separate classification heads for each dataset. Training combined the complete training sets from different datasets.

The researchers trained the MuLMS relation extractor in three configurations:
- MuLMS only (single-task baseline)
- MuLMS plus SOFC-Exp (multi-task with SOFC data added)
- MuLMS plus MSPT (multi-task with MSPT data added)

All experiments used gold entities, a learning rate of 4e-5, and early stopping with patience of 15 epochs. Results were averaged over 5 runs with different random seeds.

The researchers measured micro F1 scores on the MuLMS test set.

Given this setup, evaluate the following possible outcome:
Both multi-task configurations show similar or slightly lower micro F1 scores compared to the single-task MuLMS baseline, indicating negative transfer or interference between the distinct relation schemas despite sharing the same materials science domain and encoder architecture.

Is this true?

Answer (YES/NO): NO